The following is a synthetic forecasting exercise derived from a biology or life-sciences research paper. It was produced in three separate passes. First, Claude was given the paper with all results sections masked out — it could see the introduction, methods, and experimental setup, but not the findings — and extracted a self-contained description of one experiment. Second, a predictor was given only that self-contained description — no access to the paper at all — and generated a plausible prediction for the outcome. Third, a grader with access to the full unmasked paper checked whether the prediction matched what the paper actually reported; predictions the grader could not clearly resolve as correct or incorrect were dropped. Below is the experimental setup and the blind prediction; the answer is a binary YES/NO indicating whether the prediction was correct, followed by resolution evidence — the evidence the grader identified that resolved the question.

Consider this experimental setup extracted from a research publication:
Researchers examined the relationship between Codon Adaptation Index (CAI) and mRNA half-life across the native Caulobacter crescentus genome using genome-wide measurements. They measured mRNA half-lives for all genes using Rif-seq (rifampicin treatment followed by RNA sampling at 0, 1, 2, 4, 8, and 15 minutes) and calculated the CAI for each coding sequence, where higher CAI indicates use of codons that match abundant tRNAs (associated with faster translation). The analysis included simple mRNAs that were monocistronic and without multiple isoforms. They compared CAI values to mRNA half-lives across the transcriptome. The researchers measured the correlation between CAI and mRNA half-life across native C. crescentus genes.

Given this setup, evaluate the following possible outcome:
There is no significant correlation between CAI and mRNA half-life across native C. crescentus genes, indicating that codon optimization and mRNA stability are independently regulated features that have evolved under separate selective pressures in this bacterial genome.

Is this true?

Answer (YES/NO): NO